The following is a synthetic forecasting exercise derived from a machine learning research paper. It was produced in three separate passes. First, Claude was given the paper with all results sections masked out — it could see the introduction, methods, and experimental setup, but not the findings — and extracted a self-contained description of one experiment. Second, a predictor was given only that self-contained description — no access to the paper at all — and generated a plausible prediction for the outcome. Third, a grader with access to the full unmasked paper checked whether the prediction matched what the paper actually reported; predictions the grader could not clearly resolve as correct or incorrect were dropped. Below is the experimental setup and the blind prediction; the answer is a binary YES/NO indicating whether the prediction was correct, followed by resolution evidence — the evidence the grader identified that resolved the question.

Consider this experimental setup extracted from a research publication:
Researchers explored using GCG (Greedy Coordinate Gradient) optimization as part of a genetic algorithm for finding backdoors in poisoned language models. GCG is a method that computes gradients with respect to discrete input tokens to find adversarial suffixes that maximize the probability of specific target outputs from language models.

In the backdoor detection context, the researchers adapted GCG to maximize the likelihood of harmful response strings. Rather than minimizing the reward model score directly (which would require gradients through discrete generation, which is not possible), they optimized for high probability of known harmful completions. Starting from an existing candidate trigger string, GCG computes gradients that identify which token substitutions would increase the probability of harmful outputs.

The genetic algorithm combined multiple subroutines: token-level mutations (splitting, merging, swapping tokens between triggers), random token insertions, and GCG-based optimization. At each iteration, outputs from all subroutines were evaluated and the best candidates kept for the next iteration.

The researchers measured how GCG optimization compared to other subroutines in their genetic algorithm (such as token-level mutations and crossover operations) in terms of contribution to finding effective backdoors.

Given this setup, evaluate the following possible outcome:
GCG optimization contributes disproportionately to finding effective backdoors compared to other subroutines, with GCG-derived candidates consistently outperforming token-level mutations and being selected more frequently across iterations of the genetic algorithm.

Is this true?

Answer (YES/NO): YES